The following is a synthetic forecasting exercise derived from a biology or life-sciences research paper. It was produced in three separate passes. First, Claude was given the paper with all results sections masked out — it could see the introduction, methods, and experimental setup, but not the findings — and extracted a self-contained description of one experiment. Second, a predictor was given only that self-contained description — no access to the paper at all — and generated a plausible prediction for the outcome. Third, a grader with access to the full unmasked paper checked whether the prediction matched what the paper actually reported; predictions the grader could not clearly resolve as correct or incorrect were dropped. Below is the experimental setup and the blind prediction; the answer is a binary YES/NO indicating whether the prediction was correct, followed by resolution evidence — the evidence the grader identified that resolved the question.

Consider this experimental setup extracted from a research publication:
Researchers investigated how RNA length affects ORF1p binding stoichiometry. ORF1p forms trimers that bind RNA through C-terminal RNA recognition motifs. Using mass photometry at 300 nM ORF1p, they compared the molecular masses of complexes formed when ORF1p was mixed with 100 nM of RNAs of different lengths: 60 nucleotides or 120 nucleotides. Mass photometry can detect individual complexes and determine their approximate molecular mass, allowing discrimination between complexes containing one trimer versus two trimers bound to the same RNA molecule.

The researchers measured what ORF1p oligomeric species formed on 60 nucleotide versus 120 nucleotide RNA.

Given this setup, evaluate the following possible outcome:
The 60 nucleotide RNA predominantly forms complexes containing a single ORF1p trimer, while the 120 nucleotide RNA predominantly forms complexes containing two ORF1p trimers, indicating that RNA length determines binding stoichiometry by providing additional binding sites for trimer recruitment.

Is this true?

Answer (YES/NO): NO